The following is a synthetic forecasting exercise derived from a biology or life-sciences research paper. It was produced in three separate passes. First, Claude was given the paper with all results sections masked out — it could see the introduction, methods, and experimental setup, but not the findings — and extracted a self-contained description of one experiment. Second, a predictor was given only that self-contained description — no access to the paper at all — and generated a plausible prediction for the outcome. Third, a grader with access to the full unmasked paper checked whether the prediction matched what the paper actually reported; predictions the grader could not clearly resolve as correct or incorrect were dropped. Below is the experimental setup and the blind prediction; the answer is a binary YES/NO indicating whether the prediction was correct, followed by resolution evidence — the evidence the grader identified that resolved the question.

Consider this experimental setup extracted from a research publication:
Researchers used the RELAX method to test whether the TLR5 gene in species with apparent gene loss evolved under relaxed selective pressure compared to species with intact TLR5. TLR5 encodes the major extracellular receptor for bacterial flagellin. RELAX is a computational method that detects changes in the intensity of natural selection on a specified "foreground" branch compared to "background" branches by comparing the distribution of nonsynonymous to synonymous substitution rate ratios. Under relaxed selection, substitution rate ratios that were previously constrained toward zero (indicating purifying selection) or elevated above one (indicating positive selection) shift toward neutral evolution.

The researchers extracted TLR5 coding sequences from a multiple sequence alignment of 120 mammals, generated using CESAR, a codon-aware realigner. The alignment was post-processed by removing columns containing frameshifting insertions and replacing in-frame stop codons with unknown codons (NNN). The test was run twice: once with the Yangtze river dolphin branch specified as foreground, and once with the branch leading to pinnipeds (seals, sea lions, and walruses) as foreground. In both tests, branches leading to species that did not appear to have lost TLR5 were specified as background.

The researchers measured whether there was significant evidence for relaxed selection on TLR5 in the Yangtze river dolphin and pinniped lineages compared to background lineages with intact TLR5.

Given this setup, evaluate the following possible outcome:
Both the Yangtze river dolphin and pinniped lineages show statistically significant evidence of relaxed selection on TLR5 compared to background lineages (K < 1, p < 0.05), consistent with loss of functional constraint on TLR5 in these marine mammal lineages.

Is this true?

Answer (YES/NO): YES